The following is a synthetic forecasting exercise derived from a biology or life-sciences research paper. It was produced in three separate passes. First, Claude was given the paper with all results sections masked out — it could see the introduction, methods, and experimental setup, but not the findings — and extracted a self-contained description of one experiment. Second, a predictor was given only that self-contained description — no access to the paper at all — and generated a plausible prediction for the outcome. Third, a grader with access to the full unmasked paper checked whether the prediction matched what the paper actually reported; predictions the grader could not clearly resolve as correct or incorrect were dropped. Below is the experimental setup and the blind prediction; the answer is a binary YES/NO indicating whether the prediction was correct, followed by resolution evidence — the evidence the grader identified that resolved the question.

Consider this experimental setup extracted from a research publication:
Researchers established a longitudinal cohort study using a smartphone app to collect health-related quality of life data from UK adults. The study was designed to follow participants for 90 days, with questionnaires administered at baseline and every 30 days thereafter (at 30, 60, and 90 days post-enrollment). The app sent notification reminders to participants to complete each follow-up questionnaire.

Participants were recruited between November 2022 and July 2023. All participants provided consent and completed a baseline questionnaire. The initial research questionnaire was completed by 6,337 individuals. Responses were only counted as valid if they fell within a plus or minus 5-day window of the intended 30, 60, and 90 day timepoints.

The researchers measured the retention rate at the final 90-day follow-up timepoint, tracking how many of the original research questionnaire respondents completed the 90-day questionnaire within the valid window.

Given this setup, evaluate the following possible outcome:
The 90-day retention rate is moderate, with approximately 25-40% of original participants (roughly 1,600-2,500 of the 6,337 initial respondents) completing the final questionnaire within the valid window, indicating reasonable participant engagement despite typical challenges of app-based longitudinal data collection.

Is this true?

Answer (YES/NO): NO